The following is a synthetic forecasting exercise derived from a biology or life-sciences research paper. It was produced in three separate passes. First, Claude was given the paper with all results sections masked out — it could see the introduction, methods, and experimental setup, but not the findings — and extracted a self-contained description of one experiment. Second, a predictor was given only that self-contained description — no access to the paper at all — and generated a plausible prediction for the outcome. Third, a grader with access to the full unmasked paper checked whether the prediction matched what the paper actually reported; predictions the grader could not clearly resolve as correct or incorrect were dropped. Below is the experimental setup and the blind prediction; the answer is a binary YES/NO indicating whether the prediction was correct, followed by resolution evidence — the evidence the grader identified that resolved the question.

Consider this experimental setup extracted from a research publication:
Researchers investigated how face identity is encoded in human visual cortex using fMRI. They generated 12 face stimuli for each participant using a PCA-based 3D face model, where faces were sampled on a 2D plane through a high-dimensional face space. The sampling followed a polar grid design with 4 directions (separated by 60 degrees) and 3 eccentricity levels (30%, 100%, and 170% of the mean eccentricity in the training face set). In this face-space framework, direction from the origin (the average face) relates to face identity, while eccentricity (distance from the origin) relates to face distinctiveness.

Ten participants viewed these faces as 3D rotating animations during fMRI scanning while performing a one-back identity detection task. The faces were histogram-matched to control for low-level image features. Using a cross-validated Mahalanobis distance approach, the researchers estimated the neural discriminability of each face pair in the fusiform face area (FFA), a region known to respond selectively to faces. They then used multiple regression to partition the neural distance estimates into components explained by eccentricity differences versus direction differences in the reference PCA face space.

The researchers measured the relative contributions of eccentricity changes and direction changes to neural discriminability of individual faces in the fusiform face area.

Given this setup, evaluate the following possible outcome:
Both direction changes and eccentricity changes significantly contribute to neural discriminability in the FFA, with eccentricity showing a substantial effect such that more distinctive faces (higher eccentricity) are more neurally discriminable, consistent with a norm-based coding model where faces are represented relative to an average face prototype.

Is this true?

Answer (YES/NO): YES